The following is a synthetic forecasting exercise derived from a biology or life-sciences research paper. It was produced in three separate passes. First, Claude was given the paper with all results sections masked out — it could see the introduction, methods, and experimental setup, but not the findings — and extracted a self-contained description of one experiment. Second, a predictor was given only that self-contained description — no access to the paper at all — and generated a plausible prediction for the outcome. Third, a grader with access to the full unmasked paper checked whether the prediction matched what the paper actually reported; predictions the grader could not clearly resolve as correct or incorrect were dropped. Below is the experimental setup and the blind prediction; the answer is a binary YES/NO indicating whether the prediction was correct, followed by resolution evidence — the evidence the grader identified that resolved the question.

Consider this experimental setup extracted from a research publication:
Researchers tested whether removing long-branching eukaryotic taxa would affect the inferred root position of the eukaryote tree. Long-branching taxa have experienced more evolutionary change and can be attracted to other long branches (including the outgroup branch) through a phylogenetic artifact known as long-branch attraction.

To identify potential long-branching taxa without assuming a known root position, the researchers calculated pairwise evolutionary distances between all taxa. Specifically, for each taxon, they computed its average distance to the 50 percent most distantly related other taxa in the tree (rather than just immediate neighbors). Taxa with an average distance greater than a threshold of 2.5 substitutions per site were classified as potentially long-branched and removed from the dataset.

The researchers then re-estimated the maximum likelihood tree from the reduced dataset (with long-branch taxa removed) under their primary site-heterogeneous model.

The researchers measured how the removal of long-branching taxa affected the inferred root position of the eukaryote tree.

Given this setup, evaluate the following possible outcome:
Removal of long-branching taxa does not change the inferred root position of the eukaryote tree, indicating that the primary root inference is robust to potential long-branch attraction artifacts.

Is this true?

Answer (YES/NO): YES